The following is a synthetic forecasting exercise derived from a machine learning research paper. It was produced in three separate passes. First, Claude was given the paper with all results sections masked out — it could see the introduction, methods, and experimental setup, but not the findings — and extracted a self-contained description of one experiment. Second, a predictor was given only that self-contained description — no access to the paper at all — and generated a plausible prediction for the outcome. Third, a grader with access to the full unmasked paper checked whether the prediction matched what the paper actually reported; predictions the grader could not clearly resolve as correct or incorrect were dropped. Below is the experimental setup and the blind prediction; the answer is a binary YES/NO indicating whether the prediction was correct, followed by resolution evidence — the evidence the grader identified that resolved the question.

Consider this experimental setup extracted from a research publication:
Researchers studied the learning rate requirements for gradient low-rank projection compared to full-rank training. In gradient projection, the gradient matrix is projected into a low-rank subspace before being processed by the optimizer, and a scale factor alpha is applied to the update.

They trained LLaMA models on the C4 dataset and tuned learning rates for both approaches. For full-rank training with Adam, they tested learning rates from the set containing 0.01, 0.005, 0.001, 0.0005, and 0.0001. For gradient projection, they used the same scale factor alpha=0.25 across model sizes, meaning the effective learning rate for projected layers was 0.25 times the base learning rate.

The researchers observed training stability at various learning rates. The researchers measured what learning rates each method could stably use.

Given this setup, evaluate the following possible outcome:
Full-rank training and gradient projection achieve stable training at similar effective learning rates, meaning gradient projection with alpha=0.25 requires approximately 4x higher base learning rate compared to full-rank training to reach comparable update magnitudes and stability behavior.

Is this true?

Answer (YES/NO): NO